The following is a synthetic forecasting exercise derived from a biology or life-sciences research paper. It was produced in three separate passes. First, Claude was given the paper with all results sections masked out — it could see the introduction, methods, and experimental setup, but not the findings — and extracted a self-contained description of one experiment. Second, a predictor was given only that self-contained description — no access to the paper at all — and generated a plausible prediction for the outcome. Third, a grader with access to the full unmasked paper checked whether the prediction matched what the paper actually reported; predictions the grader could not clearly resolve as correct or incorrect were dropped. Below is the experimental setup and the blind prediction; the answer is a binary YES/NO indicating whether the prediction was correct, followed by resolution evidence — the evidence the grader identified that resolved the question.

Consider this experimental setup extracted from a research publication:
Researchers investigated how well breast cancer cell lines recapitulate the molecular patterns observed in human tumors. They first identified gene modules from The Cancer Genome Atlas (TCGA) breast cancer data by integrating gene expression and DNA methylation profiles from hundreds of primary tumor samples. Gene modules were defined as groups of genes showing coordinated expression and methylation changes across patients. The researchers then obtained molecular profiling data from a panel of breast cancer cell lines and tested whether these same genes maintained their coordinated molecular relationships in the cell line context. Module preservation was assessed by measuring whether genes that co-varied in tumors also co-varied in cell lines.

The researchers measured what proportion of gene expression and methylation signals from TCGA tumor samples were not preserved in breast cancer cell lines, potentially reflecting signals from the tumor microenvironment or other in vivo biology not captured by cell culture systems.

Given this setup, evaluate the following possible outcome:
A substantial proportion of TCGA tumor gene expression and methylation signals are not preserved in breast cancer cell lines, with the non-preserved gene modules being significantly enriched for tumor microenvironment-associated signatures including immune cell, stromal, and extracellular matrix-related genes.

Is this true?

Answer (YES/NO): YES